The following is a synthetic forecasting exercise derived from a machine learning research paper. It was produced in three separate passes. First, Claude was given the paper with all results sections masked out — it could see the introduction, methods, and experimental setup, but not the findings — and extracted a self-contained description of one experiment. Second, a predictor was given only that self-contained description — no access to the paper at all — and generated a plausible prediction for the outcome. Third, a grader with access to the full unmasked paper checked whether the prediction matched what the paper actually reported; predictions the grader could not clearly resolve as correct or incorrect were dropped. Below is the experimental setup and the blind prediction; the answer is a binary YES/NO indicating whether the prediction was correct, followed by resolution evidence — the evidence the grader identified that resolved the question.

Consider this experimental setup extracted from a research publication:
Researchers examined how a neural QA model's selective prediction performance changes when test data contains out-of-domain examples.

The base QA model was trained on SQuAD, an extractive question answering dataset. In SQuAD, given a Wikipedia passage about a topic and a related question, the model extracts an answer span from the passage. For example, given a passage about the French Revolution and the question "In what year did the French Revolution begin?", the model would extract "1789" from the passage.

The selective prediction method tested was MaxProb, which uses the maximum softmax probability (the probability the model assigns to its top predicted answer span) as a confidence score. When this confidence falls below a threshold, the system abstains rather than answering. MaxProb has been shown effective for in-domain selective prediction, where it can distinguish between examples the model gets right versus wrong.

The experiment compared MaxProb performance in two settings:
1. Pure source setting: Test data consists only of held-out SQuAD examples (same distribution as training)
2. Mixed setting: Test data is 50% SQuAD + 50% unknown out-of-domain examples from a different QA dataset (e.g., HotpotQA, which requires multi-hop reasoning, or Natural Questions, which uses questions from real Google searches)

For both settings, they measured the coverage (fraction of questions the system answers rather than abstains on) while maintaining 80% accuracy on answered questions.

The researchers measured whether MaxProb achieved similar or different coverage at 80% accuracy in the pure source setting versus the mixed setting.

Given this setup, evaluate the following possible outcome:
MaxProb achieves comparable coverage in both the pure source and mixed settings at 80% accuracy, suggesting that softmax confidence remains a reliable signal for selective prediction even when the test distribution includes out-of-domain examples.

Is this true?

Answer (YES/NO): NO